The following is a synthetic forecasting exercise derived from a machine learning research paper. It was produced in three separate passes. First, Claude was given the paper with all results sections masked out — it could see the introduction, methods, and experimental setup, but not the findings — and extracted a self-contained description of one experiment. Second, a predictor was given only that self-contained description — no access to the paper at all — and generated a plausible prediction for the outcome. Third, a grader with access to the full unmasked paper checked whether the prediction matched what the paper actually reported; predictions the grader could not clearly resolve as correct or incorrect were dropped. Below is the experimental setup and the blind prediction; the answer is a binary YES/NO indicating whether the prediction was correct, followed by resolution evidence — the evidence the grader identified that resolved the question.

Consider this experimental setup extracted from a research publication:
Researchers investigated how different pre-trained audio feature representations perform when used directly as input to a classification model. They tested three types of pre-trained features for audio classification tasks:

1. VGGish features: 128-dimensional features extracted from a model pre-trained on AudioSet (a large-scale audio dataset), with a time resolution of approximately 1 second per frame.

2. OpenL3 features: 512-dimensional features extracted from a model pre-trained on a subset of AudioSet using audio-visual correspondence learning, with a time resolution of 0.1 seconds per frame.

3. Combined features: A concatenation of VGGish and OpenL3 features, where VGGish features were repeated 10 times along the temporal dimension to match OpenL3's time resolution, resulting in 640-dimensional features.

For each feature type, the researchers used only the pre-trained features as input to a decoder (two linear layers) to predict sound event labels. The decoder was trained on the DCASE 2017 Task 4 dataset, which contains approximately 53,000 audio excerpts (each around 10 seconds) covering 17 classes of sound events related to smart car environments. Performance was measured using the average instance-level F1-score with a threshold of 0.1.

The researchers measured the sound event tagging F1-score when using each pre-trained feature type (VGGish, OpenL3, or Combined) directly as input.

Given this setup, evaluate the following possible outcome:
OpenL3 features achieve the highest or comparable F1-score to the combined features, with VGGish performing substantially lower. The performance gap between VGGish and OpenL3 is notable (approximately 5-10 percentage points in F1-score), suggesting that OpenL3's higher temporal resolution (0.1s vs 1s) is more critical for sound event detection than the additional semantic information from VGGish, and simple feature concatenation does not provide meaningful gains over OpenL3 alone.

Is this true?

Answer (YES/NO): NO